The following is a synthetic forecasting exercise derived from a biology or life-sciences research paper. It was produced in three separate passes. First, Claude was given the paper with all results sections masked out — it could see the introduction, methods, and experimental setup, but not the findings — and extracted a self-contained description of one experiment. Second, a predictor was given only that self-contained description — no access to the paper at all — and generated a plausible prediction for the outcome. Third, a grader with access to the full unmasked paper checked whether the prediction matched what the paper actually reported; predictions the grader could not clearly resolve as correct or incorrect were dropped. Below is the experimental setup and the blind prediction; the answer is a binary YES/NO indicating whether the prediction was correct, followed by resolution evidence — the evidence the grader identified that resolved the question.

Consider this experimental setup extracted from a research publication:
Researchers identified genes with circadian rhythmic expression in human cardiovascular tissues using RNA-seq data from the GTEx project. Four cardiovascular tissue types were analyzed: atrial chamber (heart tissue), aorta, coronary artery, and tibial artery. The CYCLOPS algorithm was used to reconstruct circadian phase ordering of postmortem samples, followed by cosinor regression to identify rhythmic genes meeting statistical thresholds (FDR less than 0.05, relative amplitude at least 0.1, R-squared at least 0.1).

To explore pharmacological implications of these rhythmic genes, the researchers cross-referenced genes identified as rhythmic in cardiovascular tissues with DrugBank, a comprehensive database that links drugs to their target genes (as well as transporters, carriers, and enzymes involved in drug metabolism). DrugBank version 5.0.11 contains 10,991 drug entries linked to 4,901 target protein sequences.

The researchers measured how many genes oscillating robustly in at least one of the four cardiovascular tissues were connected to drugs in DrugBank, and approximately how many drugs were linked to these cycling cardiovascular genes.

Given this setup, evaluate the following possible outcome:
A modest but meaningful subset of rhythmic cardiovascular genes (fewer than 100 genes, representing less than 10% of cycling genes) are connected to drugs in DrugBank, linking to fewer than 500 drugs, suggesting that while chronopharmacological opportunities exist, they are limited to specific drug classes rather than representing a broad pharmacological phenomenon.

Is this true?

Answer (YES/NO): NO